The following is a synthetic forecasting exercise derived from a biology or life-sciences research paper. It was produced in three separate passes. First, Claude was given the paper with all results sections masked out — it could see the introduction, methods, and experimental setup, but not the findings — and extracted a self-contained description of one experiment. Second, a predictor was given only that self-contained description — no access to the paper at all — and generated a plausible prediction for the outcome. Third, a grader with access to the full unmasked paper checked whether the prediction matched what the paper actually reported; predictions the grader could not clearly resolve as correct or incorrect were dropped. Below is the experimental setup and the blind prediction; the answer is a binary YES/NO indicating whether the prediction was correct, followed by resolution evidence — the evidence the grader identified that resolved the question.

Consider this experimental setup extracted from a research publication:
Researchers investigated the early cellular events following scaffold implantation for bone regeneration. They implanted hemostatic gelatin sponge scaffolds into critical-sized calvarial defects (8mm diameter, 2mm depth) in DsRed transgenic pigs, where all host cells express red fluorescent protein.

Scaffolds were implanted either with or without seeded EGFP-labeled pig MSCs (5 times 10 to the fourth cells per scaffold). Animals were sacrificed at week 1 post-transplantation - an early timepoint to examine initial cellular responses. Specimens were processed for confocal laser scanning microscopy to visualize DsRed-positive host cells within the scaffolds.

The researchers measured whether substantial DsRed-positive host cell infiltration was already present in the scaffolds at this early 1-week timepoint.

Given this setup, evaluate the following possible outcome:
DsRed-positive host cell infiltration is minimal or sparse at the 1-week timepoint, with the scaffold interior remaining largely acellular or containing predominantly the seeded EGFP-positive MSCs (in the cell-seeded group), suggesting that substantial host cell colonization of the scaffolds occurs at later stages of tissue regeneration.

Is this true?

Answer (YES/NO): NO